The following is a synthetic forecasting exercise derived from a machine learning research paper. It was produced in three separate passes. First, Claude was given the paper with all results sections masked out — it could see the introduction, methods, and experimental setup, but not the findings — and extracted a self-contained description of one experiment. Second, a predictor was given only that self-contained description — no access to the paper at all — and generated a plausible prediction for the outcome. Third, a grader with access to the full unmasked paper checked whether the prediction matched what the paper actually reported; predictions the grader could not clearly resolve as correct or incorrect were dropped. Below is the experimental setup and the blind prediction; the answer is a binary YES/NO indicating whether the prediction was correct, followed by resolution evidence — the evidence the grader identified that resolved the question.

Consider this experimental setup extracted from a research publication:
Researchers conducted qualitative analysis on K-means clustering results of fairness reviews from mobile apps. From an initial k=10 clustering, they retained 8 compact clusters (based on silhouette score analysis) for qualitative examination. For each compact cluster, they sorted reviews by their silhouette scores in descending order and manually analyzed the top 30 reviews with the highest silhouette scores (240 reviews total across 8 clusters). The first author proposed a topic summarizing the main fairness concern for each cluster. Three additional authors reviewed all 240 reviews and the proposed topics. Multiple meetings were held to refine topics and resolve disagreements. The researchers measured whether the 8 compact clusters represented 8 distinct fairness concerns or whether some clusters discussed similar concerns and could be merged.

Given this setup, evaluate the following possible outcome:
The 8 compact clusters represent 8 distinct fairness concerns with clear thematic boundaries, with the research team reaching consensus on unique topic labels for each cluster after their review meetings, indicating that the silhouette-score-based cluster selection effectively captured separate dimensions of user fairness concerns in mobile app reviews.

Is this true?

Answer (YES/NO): NO